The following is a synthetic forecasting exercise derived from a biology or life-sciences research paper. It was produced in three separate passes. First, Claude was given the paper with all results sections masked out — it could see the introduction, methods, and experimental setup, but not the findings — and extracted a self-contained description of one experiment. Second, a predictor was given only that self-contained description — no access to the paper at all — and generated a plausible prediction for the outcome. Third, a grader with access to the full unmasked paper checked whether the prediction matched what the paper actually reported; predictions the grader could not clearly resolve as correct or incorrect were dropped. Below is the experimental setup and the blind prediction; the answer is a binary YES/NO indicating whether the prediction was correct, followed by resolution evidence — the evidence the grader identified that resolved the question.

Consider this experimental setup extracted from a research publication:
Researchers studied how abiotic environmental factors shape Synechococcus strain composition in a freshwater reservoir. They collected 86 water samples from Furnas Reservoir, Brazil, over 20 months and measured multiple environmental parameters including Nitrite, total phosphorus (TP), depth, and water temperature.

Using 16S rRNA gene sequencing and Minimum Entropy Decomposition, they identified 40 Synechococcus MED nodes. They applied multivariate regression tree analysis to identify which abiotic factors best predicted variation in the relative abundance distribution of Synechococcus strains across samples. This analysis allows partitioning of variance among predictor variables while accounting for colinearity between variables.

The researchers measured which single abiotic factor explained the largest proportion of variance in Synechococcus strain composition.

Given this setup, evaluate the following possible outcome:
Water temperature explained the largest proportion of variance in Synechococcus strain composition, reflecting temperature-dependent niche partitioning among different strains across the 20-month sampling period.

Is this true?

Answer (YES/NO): NO